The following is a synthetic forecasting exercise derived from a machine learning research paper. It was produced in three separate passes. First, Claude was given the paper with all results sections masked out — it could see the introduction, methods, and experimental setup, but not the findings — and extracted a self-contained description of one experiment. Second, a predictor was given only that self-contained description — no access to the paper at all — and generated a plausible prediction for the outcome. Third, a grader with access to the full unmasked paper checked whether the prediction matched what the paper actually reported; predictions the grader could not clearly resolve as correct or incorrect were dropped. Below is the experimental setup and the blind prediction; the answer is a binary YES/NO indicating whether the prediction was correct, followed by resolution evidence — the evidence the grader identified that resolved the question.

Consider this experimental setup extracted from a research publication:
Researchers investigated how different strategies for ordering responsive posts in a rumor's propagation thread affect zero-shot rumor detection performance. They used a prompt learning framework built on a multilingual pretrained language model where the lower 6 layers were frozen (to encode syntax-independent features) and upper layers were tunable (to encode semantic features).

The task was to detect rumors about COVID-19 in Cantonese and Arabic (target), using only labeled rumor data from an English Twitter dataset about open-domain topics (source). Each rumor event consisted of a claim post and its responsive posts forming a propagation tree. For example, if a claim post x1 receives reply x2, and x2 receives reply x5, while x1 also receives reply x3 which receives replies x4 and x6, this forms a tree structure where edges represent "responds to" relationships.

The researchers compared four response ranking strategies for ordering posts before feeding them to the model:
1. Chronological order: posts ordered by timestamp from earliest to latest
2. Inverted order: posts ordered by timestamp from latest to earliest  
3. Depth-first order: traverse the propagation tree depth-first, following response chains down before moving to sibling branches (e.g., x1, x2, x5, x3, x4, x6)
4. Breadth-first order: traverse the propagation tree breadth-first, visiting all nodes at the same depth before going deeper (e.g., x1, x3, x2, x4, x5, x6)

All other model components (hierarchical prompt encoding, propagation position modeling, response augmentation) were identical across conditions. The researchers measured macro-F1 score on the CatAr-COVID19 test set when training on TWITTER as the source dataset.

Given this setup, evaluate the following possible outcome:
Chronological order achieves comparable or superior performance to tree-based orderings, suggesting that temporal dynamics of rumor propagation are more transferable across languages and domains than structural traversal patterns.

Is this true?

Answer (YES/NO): NO